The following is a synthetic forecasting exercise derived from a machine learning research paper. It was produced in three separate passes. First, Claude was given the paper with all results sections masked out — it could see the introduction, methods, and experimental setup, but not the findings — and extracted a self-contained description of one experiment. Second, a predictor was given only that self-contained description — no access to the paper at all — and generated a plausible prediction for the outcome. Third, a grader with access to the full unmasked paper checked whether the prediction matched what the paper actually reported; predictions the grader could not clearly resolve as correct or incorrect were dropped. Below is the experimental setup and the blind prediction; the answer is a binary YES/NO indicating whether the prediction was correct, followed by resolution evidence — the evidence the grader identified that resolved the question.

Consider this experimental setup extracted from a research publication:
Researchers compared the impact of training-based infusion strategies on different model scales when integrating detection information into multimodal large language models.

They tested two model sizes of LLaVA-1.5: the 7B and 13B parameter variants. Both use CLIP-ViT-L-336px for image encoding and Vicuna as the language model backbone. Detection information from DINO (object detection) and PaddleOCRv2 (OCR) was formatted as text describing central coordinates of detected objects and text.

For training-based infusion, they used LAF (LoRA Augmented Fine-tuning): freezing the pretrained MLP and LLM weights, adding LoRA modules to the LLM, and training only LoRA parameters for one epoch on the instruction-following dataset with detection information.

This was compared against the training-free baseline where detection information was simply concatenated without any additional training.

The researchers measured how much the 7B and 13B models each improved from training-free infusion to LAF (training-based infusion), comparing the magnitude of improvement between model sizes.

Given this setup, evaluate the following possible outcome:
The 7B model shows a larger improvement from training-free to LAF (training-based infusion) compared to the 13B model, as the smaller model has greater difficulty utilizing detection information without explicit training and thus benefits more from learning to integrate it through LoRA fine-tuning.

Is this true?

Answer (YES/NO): NO